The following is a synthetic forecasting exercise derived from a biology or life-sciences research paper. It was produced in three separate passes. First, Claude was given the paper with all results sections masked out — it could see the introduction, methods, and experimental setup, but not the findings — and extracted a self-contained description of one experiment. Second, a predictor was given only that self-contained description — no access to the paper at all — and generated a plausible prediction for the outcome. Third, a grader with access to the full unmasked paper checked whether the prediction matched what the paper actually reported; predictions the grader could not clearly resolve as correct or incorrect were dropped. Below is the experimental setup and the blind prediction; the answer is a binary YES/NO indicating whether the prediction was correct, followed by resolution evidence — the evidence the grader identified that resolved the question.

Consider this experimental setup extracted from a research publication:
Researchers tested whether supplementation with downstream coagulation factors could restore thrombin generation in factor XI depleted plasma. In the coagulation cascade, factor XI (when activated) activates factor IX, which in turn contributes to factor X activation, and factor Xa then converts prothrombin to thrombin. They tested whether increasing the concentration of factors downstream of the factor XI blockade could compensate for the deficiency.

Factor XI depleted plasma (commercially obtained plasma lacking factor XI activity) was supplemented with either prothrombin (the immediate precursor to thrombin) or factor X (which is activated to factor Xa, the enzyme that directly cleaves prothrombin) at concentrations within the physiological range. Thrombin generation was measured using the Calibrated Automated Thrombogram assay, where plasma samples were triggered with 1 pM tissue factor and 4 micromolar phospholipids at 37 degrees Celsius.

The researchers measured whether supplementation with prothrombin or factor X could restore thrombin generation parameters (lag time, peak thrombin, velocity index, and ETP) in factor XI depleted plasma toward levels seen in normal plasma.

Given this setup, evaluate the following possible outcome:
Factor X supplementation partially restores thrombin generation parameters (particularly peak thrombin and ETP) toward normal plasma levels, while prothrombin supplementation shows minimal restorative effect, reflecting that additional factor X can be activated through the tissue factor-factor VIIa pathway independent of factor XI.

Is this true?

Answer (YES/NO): NO